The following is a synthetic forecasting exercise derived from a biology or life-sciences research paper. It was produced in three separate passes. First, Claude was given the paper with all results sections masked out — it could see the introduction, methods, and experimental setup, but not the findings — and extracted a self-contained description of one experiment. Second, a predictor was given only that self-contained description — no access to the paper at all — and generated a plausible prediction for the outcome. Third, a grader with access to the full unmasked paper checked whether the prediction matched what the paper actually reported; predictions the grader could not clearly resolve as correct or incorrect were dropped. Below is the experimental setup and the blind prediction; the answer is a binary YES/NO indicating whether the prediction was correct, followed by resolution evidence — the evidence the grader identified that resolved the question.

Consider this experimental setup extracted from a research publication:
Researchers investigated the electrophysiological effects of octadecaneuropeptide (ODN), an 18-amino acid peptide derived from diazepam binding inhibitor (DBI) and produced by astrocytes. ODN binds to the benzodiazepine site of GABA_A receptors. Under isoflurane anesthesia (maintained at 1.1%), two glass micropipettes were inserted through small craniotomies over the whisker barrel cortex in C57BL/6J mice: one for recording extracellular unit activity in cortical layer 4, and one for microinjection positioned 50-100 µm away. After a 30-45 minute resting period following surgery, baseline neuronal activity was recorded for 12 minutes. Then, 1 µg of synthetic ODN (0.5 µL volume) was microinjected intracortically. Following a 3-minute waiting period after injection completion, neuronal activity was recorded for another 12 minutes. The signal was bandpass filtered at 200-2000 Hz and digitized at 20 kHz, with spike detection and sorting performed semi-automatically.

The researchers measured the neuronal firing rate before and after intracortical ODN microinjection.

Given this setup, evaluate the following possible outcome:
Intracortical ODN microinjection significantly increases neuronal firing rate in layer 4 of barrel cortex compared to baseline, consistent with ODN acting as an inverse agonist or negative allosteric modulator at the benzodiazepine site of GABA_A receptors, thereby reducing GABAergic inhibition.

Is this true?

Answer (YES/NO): YES